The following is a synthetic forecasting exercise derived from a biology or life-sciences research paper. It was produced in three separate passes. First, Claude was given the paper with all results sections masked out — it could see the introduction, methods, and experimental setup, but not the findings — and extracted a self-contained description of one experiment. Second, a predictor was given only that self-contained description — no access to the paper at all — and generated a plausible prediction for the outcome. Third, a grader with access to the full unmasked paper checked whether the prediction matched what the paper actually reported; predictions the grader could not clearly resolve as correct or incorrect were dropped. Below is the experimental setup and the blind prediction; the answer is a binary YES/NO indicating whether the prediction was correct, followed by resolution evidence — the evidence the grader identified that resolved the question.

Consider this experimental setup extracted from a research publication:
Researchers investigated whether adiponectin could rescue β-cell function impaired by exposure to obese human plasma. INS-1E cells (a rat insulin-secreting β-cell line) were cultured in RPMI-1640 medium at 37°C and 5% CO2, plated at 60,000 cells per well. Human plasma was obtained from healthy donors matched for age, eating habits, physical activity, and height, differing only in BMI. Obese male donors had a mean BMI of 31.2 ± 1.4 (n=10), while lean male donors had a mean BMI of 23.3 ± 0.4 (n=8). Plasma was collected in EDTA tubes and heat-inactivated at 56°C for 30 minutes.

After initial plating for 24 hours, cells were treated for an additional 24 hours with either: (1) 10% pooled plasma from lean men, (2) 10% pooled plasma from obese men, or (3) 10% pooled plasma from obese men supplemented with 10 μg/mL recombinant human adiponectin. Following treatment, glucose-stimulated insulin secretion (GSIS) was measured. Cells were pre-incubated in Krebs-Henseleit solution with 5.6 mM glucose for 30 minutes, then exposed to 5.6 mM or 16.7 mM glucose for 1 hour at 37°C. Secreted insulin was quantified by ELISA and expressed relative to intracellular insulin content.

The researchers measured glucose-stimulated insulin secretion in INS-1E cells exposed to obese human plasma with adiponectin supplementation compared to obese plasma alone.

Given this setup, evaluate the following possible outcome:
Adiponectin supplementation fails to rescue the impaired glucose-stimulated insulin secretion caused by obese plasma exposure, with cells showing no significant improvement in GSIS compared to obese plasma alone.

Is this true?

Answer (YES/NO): NO